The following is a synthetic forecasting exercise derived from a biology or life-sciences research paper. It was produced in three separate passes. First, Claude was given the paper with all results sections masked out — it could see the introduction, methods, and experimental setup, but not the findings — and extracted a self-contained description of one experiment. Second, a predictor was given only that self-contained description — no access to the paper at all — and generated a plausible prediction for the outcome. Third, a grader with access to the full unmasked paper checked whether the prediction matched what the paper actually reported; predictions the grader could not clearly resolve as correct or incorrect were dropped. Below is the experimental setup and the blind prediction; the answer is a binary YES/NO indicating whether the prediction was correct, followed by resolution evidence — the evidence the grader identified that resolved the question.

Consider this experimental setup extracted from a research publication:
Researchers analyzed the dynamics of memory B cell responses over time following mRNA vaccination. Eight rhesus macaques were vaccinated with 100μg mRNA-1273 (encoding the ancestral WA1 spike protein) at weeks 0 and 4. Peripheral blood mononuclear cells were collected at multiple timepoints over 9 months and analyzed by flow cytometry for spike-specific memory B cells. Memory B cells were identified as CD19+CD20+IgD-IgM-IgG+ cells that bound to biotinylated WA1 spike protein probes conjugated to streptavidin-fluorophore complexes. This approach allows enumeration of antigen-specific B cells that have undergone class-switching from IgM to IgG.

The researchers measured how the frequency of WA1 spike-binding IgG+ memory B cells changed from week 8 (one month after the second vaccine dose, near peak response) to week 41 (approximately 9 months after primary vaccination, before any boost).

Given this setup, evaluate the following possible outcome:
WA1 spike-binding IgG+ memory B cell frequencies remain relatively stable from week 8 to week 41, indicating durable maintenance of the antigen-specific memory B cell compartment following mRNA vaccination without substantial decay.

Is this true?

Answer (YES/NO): NO